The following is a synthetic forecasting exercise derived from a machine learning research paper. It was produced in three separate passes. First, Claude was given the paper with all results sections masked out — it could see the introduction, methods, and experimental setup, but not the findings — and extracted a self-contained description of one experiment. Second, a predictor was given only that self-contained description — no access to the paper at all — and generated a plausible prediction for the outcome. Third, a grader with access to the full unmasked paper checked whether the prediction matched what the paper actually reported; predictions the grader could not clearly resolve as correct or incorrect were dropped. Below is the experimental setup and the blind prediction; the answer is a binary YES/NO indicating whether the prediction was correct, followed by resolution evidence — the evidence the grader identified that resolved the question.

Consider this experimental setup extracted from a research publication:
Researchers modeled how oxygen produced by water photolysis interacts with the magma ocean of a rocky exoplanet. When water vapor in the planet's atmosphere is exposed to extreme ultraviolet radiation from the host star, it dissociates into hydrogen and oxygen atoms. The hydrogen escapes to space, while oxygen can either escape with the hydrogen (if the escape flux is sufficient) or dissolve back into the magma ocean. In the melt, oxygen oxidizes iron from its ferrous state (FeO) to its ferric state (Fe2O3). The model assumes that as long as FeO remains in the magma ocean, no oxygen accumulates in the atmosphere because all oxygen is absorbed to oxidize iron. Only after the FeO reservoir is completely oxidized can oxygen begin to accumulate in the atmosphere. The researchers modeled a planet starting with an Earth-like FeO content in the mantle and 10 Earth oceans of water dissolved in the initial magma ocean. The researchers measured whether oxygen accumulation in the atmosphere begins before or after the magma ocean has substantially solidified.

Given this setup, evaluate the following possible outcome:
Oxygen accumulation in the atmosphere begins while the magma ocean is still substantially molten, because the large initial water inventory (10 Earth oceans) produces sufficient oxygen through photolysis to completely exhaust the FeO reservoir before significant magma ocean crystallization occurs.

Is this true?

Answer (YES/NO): NO